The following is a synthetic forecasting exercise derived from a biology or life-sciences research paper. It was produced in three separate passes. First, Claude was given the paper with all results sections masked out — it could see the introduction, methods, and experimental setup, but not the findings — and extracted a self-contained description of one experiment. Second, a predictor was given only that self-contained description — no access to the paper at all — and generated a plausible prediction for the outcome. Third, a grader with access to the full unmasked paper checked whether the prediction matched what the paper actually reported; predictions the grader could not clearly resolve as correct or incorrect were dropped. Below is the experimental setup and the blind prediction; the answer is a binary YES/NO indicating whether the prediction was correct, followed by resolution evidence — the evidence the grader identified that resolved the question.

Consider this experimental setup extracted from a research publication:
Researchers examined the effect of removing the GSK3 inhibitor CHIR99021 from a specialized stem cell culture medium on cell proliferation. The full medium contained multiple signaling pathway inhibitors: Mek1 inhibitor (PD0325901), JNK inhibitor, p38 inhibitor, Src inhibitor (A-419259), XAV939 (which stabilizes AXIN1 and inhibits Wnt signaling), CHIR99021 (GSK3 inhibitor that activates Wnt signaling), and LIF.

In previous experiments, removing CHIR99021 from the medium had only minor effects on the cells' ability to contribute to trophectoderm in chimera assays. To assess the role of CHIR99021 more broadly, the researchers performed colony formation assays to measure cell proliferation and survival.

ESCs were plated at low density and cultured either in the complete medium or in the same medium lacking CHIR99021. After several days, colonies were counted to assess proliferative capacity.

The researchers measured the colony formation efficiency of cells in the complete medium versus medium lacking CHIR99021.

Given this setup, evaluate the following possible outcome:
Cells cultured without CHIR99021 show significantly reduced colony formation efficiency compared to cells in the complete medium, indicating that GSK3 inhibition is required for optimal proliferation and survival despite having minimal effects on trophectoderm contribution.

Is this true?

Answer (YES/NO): YES